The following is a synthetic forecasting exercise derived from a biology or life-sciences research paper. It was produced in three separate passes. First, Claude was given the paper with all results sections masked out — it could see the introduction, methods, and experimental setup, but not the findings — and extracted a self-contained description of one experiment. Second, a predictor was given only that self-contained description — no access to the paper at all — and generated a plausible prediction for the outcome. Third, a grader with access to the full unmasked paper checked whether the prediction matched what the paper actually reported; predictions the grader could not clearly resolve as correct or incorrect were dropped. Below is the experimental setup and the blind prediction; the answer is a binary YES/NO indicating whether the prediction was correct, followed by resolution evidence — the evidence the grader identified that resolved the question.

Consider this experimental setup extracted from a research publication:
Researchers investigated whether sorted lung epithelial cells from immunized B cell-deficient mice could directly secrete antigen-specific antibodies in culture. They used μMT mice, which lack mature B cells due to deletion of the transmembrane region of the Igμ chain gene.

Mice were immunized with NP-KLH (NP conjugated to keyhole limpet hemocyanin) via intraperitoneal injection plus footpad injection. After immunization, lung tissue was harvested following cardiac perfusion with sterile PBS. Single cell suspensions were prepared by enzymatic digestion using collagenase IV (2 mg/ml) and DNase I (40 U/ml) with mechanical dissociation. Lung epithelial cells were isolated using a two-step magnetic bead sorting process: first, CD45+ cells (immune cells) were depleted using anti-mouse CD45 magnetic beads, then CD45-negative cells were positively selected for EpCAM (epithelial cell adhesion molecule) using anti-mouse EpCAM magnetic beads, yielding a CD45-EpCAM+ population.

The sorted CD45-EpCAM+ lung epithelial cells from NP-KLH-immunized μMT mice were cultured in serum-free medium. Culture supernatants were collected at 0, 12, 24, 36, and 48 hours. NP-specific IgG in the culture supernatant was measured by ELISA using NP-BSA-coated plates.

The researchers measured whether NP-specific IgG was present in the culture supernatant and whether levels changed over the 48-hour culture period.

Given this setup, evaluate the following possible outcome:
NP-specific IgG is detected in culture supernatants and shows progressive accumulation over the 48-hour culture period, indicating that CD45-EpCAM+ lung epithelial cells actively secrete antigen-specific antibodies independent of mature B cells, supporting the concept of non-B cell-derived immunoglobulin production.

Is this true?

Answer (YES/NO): YES